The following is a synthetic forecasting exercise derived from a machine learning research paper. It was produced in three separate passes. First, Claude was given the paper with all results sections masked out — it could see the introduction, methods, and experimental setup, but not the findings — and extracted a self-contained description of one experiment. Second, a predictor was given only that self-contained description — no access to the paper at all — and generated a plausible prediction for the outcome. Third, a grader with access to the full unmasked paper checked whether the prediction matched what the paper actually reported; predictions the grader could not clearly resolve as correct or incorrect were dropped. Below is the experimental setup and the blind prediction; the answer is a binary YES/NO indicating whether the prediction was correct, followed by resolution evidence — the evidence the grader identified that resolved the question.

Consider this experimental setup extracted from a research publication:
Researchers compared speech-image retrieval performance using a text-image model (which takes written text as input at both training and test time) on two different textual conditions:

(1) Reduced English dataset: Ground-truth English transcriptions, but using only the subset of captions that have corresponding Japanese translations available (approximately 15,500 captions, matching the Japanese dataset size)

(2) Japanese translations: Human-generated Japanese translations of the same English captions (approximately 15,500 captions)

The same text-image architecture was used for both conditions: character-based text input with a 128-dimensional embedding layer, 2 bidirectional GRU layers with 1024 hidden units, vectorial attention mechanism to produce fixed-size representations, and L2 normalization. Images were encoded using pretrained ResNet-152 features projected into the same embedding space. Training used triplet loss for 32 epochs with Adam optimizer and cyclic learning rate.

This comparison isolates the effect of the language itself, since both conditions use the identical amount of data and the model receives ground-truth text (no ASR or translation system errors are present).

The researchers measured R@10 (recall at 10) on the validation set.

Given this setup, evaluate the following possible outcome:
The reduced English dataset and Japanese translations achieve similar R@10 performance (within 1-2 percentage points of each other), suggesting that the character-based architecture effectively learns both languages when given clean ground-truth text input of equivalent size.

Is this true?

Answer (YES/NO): NO